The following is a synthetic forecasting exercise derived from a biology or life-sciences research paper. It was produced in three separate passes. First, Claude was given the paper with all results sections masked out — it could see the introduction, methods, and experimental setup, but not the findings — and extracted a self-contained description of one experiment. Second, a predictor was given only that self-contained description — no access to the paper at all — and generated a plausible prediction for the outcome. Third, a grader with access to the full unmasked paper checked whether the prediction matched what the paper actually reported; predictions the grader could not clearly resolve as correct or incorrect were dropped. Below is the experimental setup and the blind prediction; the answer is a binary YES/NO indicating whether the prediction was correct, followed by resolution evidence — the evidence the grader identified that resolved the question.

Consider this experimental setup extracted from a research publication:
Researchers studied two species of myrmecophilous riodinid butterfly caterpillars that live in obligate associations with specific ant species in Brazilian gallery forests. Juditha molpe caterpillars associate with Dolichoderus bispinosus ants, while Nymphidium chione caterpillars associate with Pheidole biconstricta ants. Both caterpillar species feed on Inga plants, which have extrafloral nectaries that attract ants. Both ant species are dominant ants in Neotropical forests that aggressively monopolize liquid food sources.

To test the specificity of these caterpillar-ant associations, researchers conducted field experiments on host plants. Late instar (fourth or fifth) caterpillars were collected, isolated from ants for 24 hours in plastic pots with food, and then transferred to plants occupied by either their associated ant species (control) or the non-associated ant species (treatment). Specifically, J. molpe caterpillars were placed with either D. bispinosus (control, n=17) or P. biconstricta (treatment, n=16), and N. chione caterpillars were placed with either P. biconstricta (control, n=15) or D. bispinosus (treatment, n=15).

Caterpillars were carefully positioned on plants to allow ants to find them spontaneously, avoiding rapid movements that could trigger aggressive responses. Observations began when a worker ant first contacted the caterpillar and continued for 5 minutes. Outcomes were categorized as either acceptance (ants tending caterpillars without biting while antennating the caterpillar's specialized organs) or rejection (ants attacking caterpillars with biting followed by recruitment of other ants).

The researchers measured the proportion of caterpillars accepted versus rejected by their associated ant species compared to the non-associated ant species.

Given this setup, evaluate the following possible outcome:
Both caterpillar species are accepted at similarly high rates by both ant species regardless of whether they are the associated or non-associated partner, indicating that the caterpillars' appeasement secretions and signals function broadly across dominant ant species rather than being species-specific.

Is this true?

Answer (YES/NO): NO